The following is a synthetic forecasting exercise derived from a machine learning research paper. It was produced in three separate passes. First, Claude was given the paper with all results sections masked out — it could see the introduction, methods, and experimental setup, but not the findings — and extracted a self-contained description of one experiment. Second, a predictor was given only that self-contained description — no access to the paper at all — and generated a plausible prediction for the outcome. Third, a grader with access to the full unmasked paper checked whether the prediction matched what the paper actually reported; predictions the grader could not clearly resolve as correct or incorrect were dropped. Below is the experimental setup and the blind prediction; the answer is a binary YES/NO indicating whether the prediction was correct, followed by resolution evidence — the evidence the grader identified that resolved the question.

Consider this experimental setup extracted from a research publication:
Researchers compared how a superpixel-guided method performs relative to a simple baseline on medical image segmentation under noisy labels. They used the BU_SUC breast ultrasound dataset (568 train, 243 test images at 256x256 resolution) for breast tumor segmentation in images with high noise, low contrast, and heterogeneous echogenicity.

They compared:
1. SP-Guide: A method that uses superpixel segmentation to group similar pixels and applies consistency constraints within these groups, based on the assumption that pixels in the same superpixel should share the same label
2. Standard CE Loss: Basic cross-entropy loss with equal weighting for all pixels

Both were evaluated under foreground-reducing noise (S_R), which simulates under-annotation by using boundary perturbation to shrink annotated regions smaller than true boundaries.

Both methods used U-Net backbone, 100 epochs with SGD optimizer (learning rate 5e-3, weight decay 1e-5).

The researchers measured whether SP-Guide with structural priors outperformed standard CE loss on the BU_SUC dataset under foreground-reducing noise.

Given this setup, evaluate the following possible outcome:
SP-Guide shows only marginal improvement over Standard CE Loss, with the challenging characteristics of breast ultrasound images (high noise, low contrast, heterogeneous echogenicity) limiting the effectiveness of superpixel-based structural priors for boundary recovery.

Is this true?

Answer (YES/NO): NO